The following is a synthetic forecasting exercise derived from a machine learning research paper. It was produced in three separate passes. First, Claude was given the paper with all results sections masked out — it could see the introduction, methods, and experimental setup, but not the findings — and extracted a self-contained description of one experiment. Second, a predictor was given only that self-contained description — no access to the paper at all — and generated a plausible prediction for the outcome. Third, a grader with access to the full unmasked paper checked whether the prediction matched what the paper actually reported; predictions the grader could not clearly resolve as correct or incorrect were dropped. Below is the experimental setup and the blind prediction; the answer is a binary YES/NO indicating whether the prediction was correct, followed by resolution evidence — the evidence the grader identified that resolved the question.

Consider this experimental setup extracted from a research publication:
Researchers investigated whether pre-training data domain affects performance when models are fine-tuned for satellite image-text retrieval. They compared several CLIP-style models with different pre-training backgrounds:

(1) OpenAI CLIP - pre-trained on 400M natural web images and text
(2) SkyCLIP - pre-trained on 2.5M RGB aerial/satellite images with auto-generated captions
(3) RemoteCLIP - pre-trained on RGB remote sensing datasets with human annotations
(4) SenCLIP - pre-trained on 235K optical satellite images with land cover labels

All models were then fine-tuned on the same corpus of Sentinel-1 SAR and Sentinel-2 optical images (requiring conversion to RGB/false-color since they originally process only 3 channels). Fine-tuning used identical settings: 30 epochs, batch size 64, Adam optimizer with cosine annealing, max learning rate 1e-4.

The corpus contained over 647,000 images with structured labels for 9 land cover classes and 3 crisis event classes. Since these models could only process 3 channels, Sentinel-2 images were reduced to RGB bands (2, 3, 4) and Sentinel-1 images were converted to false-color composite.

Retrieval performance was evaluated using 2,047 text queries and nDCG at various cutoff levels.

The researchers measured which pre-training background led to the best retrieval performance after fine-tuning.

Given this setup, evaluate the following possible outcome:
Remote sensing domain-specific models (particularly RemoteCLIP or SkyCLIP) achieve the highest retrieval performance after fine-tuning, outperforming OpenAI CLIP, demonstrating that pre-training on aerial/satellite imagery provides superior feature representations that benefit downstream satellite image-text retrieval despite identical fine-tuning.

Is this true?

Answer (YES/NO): YES